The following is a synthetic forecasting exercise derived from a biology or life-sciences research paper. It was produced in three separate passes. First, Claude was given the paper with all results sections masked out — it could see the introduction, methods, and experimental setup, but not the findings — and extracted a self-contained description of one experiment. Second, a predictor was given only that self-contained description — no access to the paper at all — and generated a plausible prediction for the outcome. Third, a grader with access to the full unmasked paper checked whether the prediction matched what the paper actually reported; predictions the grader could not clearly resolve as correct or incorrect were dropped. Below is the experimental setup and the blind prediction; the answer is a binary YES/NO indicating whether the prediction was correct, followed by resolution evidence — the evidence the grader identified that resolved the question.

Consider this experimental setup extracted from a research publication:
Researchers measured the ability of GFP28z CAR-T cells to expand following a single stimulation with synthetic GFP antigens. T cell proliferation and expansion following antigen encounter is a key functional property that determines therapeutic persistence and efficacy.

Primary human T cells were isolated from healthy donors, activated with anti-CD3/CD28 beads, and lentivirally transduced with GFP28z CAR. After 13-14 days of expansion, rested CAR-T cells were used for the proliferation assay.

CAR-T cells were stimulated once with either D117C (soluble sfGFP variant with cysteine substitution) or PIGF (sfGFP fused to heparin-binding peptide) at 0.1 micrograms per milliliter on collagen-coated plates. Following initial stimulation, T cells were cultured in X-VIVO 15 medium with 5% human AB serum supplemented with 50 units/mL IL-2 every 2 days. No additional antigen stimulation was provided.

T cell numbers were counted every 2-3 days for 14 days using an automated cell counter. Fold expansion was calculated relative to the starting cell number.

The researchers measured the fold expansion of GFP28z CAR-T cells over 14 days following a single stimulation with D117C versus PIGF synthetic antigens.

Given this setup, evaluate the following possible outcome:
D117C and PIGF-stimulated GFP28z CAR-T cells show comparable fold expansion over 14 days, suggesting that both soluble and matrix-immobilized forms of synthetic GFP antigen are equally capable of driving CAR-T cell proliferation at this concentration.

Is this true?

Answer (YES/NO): YES